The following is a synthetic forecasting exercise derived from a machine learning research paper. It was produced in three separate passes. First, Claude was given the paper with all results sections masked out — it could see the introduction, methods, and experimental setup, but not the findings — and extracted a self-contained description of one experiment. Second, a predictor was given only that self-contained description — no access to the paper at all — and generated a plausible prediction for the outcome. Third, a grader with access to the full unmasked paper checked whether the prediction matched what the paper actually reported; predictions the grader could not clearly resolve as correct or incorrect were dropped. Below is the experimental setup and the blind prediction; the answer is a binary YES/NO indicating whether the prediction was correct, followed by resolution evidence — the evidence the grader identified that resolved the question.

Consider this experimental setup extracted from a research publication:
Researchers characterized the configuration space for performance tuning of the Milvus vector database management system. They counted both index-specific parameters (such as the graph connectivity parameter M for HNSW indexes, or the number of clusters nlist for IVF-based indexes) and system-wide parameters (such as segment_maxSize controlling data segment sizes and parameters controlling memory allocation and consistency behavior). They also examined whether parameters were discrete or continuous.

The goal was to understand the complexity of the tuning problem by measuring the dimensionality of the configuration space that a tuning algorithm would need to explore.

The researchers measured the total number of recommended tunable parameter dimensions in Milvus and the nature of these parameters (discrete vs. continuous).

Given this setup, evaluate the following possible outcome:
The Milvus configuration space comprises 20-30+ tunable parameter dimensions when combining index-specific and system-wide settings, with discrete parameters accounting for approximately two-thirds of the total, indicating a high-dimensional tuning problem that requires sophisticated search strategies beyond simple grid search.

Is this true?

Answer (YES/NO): NO